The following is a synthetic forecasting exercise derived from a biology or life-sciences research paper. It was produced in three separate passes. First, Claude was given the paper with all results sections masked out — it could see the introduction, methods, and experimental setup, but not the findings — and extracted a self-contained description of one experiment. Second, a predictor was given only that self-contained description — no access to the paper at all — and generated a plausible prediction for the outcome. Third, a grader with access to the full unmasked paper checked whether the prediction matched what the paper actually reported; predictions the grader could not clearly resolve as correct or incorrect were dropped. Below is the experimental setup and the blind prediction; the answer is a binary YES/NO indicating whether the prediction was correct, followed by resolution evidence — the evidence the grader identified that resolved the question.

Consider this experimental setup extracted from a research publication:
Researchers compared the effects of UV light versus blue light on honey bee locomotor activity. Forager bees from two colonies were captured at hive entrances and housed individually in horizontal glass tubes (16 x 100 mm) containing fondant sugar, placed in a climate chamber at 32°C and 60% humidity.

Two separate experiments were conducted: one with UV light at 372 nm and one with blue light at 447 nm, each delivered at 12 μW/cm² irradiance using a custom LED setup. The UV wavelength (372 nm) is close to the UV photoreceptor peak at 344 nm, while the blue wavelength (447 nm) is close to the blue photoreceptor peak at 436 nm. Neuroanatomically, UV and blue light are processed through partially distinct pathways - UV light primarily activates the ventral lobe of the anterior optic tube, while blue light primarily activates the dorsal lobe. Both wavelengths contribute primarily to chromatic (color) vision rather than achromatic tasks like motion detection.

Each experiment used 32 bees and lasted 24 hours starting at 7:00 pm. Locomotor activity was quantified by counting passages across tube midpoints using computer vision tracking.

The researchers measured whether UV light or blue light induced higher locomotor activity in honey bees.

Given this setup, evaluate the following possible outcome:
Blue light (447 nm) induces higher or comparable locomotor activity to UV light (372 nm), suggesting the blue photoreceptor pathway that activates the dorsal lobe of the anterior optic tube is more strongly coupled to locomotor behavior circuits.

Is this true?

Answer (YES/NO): YES